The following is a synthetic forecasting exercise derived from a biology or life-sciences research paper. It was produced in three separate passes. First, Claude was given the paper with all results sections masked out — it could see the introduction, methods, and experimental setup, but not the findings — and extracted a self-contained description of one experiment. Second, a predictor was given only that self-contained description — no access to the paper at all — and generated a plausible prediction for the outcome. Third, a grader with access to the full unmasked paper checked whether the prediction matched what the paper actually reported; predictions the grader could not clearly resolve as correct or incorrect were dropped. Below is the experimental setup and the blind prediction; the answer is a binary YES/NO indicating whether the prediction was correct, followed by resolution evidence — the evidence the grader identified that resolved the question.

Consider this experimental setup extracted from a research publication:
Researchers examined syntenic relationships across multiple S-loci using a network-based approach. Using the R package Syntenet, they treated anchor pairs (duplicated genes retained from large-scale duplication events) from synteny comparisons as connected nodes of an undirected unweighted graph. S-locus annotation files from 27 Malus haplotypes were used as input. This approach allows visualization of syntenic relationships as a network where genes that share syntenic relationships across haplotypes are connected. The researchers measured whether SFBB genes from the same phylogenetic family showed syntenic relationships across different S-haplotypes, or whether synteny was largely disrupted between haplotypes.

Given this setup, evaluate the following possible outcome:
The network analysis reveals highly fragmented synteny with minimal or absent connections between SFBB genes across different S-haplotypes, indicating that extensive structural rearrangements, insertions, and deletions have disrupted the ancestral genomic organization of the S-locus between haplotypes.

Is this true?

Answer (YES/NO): NO